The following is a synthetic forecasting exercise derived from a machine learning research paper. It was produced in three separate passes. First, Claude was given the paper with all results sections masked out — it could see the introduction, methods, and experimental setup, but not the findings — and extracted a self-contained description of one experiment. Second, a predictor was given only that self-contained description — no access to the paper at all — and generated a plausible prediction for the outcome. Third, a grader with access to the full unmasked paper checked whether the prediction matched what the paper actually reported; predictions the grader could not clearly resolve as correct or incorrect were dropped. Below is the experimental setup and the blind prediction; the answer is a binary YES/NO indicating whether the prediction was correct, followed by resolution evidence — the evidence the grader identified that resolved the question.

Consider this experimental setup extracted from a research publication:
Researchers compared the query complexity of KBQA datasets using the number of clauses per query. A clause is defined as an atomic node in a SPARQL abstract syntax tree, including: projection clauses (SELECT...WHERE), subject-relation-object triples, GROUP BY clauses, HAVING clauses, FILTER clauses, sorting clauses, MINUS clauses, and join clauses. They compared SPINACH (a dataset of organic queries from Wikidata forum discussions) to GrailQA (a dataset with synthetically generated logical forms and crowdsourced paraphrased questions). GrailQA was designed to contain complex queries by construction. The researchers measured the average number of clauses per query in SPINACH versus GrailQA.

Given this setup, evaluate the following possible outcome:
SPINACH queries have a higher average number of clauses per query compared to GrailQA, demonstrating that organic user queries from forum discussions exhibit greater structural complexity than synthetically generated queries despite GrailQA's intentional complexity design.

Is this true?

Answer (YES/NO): YES